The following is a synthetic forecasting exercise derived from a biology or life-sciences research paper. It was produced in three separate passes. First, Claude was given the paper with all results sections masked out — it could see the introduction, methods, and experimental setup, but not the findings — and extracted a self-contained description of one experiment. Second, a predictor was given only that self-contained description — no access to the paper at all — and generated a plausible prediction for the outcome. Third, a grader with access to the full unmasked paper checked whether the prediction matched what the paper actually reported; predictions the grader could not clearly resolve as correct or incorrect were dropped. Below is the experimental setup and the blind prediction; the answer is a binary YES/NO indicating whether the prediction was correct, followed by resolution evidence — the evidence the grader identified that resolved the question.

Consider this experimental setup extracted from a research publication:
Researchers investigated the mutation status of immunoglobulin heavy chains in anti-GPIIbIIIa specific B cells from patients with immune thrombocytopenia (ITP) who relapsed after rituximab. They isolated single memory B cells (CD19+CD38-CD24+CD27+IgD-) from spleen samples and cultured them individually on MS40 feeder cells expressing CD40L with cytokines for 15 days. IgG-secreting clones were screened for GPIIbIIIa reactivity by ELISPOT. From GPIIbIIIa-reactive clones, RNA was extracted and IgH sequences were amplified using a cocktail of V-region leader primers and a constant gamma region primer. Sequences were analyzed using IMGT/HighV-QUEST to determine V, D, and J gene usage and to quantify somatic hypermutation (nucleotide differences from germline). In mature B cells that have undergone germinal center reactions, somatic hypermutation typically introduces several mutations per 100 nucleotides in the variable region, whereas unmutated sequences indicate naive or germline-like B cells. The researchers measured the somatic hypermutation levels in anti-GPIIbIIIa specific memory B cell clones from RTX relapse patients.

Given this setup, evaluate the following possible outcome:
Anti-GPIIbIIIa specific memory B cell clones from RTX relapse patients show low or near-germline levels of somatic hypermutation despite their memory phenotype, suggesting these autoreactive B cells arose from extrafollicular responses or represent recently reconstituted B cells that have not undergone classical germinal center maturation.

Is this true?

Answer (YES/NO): NO